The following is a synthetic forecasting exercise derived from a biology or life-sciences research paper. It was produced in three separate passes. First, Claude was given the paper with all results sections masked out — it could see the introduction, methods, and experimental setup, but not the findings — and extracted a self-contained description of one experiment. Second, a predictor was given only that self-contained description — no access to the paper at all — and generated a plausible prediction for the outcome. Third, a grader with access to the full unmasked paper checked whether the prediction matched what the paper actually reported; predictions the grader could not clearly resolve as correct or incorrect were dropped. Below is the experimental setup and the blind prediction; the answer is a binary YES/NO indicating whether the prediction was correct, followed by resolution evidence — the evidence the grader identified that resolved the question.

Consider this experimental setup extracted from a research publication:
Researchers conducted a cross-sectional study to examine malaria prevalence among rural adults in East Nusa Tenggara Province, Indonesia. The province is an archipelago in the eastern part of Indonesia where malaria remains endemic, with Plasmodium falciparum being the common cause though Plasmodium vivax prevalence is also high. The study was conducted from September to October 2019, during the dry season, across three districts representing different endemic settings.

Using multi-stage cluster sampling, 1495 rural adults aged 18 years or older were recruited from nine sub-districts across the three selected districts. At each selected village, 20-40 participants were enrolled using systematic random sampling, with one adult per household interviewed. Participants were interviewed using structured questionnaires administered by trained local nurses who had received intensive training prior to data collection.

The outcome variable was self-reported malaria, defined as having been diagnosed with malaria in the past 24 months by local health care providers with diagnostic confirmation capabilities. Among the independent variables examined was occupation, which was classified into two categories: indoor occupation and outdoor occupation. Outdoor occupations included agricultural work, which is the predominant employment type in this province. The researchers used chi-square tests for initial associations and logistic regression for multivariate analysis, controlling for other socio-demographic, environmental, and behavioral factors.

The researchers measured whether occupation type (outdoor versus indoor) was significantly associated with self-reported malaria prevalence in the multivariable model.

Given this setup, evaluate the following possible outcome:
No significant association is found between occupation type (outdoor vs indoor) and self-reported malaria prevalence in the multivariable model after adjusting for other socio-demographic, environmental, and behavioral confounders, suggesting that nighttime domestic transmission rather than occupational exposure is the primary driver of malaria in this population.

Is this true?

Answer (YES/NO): NO